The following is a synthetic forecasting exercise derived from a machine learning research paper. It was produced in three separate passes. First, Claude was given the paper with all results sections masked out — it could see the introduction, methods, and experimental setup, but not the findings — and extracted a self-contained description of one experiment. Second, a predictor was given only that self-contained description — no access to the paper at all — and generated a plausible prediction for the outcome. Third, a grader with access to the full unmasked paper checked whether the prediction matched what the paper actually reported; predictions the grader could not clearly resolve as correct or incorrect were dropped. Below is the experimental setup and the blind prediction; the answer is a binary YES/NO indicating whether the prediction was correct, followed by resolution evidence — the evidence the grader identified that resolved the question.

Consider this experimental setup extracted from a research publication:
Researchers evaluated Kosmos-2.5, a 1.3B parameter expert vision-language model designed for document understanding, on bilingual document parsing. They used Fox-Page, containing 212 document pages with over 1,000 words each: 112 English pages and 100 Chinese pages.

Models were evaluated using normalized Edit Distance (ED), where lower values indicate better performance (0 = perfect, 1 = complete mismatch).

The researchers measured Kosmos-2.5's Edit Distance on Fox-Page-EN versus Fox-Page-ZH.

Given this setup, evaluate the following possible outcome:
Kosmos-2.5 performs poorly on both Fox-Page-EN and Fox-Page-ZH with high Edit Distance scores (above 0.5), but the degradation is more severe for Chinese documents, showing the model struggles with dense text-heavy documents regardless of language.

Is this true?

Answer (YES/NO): NO